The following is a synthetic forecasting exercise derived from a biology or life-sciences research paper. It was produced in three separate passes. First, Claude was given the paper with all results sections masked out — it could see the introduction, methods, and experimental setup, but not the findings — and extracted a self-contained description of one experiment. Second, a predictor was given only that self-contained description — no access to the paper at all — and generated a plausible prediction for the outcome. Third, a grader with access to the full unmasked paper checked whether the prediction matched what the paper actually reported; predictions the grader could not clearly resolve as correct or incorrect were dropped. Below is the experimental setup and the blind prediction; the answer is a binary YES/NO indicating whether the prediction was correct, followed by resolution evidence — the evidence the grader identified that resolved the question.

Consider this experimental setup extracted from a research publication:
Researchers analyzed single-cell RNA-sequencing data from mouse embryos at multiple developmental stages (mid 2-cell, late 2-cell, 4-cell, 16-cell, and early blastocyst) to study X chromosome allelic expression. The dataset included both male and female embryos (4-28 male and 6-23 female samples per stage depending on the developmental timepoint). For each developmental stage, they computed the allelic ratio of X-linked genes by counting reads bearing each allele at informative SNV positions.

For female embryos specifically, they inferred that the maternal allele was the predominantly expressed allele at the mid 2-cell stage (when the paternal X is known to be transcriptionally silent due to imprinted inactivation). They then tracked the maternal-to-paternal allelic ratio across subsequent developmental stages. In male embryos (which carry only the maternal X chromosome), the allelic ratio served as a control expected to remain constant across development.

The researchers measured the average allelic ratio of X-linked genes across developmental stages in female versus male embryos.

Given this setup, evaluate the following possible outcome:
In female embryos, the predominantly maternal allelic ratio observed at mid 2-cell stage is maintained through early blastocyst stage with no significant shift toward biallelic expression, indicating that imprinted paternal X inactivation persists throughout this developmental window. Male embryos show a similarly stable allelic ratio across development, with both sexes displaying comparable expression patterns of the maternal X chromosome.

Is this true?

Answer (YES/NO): NO